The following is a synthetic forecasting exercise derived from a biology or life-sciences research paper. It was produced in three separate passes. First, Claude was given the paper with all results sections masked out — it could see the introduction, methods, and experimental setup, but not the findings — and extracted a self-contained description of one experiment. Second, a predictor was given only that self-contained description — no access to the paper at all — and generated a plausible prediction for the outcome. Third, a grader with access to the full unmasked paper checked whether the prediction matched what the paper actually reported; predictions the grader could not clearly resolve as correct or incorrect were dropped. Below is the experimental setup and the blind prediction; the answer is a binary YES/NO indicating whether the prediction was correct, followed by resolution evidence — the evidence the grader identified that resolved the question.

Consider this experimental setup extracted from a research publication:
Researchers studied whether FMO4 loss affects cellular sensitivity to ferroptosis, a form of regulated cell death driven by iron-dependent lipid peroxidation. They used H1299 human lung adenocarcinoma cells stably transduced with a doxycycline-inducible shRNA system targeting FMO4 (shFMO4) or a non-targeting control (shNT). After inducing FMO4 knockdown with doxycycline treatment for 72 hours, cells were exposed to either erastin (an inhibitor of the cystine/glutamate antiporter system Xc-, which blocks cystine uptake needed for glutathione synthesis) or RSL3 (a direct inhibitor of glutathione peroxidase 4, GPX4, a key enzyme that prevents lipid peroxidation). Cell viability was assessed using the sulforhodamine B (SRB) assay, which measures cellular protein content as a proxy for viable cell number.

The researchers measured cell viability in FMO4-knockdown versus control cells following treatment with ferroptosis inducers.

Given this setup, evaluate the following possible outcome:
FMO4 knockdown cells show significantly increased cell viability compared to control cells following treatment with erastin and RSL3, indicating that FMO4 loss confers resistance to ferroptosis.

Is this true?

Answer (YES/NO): NO